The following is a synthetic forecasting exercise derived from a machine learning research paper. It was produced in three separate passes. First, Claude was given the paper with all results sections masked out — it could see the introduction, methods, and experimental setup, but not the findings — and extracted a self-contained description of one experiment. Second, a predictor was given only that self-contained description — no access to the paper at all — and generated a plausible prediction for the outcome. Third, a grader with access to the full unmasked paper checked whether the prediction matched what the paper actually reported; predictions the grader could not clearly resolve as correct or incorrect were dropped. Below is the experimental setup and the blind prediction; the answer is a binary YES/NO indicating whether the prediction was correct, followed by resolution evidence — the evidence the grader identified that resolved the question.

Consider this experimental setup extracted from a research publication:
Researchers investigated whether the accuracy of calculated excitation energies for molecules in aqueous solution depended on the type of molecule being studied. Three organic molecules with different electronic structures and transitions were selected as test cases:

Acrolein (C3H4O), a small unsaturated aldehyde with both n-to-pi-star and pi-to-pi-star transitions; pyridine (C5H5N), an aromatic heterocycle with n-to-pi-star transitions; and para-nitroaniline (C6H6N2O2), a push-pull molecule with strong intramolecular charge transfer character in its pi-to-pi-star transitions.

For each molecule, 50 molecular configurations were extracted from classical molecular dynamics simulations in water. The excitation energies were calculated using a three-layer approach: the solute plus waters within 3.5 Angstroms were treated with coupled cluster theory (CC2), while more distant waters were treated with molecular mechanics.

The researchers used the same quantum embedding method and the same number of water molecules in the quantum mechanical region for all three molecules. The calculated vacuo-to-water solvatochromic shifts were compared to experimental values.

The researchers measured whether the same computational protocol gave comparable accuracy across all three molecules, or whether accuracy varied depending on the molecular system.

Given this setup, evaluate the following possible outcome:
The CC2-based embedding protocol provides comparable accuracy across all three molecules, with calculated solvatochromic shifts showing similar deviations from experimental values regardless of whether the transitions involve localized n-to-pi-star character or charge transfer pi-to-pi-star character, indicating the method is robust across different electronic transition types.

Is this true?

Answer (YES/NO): NO